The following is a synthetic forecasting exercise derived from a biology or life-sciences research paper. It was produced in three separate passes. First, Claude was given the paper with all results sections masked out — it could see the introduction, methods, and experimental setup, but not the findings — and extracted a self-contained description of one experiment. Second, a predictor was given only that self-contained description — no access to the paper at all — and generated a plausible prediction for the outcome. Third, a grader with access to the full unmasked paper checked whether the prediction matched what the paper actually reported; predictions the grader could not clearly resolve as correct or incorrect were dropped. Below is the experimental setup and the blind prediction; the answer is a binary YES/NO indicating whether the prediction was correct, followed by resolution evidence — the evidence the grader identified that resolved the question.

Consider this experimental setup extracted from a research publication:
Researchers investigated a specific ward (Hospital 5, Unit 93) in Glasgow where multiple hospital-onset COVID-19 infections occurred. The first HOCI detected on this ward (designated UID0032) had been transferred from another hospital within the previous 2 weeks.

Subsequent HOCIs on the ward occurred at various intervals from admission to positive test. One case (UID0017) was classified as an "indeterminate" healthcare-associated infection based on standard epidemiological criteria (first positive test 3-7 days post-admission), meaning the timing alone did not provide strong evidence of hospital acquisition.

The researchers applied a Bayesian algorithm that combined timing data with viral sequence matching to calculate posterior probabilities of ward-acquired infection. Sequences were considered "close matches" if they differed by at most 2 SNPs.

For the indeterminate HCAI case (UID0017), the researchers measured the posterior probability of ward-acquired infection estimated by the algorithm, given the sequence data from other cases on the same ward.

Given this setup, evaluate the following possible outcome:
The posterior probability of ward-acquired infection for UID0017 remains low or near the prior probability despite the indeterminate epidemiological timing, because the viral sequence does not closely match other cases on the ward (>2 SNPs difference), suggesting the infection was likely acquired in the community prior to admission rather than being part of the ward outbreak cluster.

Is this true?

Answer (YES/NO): NO